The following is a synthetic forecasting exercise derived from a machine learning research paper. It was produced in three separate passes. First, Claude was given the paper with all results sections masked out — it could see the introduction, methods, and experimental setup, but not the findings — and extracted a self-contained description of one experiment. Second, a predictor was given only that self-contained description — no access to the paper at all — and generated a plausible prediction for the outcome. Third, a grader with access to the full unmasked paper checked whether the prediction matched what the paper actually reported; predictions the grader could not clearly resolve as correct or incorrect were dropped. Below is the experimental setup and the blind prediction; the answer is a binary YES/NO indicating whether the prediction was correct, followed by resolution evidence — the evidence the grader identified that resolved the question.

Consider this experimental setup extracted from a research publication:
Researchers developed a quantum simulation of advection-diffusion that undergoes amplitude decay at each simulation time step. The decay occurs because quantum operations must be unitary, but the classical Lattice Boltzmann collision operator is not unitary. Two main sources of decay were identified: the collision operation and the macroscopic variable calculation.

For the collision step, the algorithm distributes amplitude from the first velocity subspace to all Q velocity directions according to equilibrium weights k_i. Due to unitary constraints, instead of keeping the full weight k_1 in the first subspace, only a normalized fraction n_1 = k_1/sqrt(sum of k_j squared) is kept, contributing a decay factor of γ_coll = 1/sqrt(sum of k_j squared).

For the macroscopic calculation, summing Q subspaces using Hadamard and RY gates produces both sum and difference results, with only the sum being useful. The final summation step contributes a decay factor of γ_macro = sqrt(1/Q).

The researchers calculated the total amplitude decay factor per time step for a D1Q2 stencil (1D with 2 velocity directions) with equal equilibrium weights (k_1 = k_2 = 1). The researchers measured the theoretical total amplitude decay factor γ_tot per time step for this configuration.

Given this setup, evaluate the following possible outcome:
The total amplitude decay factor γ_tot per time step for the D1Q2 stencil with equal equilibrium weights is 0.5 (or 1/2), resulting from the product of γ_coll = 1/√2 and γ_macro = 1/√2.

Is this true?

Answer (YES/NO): YES